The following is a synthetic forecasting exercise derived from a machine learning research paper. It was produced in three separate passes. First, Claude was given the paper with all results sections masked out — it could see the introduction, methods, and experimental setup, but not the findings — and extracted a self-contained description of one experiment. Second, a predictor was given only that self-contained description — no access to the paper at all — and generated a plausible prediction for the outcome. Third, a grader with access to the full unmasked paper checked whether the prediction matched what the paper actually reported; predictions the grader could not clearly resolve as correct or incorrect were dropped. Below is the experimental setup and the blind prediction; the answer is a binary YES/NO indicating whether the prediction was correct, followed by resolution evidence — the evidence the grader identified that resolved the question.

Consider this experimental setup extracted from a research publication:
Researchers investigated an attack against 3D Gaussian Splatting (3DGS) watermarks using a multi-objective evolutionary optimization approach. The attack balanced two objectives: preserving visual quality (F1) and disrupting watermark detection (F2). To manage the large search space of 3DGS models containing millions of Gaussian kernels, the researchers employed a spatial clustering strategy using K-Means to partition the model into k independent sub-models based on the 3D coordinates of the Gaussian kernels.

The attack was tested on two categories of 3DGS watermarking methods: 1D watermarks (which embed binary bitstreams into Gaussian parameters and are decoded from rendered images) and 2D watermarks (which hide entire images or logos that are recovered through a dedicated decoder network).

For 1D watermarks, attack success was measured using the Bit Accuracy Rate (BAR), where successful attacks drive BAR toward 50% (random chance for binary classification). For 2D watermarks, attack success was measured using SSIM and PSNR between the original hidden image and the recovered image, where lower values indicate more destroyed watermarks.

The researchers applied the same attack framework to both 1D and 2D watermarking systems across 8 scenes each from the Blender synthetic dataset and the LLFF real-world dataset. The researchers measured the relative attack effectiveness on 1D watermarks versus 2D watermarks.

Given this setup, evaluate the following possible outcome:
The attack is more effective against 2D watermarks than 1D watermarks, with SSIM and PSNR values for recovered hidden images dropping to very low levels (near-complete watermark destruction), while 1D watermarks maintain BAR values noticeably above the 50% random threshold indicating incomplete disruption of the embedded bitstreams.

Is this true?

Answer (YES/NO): NO